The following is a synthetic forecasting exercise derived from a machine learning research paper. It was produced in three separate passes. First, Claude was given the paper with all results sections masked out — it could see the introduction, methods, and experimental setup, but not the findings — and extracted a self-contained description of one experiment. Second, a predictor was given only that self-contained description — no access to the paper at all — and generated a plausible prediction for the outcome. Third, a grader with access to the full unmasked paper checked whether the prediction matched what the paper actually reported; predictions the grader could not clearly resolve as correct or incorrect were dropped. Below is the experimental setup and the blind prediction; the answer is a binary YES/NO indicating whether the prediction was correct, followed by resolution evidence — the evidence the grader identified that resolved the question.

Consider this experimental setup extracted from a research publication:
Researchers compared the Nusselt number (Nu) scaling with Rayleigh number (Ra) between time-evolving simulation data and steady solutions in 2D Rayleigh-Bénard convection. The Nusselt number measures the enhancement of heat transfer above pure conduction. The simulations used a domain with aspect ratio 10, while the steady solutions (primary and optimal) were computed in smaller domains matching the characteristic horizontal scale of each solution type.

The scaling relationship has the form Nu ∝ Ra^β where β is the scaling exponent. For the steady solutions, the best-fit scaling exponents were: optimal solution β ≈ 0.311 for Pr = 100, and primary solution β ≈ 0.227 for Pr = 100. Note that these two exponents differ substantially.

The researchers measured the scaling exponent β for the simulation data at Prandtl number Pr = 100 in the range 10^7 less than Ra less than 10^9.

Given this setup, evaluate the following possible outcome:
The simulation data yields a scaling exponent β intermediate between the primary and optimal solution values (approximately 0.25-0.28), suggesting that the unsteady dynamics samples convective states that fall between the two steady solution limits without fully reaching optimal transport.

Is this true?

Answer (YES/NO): NO